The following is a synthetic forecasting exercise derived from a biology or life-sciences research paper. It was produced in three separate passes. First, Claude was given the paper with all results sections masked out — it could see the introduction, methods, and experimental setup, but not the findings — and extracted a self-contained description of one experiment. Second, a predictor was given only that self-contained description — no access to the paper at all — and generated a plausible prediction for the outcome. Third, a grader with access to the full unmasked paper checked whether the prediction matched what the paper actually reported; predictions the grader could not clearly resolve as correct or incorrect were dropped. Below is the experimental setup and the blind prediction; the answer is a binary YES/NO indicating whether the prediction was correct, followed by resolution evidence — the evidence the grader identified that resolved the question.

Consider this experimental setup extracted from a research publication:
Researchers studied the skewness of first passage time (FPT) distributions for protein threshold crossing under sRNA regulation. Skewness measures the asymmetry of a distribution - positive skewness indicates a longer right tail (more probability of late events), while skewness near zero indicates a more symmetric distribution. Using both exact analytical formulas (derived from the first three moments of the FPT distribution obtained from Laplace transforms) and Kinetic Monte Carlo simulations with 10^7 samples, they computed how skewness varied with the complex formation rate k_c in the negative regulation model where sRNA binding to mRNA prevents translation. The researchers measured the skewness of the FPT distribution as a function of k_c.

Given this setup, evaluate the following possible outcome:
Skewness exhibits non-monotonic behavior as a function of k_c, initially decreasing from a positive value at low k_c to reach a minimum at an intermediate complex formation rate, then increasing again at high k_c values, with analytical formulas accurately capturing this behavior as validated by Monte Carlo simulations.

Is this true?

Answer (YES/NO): YES